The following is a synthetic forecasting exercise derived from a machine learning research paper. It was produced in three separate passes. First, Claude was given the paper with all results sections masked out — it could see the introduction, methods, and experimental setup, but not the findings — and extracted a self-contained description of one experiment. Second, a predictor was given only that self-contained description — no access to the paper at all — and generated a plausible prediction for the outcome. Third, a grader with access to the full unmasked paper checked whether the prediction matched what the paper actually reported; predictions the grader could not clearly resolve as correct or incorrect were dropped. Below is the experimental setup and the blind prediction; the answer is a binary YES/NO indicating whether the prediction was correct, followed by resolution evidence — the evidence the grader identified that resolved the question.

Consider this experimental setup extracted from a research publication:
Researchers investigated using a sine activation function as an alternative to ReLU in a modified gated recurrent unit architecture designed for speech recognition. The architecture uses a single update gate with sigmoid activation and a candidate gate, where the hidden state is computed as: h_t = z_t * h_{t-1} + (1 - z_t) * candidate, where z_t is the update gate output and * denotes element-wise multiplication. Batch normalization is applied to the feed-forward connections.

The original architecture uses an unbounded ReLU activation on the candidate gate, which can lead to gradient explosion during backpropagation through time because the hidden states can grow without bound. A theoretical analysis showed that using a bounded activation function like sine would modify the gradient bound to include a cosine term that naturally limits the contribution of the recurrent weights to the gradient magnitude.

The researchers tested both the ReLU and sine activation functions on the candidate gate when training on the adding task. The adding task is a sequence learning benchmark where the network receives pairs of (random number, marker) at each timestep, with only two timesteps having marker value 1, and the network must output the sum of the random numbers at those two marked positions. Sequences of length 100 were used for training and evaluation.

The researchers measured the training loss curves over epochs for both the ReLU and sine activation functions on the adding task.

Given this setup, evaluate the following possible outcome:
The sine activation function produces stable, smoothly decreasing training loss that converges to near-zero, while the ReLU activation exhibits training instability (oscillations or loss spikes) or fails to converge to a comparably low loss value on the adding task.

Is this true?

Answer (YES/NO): NO